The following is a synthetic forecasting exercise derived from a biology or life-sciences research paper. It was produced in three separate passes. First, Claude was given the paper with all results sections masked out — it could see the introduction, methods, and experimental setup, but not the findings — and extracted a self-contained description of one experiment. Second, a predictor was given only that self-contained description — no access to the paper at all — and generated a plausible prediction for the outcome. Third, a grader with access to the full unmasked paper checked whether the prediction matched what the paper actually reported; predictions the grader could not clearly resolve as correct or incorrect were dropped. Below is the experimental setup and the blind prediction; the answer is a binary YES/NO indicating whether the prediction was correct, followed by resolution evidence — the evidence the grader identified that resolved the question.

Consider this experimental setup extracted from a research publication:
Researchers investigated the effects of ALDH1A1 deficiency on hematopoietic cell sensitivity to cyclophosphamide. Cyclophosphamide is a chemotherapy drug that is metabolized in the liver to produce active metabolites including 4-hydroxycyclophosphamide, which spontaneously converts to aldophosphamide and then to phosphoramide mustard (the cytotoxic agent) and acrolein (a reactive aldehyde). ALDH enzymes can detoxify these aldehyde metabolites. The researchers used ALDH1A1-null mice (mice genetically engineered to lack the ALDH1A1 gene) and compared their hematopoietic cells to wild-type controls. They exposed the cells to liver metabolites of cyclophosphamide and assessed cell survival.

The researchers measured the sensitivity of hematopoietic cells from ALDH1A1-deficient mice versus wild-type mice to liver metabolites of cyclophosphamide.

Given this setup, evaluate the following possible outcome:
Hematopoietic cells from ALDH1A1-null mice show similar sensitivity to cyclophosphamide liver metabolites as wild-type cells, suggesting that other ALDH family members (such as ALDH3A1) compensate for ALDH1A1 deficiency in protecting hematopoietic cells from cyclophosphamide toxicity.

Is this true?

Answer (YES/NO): NO